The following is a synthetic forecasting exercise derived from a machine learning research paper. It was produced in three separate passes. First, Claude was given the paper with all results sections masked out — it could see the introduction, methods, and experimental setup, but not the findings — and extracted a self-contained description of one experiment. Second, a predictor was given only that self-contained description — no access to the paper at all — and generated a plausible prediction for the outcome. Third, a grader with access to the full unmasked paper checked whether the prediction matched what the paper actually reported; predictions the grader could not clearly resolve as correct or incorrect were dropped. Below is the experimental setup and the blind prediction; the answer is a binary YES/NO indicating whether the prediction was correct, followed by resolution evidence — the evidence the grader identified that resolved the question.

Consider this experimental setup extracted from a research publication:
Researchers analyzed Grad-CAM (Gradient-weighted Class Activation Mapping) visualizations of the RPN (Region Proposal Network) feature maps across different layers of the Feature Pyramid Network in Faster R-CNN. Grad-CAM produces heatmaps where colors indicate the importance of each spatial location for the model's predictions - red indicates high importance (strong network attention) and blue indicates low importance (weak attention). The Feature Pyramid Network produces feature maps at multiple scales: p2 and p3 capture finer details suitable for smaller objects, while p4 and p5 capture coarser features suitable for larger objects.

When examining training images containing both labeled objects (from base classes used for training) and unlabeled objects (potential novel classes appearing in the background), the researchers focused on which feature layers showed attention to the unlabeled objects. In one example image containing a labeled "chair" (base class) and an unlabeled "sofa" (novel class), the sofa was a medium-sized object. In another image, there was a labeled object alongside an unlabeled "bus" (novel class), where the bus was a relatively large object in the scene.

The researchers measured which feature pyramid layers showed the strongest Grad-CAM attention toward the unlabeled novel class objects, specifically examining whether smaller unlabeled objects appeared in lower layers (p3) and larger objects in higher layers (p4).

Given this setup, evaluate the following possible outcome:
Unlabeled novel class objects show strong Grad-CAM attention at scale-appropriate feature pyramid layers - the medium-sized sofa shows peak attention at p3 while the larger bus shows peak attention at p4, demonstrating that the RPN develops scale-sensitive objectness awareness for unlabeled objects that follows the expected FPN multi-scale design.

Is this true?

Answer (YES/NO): YES